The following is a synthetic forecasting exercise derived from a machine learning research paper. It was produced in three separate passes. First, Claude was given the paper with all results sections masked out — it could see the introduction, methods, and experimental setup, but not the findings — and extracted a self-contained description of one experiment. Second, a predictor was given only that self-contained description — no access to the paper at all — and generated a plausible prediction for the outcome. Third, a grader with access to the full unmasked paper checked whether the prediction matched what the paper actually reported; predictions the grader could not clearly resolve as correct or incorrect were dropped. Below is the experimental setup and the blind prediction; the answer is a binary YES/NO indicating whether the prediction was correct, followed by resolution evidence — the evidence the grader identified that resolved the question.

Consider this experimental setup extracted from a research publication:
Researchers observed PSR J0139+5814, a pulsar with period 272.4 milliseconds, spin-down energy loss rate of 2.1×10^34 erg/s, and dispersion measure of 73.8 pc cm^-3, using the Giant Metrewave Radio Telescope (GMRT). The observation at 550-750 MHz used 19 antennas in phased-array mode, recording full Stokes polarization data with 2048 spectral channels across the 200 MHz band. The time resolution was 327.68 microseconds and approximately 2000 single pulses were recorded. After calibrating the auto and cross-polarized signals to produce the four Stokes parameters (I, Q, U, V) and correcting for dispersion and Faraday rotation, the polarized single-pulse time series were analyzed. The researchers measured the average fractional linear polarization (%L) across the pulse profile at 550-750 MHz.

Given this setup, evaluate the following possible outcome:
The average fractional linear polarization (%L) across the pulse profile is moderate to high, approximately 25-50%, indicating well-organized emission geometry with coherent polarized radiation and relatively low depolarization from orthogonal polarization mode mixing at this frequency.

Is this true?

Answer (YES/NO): NO